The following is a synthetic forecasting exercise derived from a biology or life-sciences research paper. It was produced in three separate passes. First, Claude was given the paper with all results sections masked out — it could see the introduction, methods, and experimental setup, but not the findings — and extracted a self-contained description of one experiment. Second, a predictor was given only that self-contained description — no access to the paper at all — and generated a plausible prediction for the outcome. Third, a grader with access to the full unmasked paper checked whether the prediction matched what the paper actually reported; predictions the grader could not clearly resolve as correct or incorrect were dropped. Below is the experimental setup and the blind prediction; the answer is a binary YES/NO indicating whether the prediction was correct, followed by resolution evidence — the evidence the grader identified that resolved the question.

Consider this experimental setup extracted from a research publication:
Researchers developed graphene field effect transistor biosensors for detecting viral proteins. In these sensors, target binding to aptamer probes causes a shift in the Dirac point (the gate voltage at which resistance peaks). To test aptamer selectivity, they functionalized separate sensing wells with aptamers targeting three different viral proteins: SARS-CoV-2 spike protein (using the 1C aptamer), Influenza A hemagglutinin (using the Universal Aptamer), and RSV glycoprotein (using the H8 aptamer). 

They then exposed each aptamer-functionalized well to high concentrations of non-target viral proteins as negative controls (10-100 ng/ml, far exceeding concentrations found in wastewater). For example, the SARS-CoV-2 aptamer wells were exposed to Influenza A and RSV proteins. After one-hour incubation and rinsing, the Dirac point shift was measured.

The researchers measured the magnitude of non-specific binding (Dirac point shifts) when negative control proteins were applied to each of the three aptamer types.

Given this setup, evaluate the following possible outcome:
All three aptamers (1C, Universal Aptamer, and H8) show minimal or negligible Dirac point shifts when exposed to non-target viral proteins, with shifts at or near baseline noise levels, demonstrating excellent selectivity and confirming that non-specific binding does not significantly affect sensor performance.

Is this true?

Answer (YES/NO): NO